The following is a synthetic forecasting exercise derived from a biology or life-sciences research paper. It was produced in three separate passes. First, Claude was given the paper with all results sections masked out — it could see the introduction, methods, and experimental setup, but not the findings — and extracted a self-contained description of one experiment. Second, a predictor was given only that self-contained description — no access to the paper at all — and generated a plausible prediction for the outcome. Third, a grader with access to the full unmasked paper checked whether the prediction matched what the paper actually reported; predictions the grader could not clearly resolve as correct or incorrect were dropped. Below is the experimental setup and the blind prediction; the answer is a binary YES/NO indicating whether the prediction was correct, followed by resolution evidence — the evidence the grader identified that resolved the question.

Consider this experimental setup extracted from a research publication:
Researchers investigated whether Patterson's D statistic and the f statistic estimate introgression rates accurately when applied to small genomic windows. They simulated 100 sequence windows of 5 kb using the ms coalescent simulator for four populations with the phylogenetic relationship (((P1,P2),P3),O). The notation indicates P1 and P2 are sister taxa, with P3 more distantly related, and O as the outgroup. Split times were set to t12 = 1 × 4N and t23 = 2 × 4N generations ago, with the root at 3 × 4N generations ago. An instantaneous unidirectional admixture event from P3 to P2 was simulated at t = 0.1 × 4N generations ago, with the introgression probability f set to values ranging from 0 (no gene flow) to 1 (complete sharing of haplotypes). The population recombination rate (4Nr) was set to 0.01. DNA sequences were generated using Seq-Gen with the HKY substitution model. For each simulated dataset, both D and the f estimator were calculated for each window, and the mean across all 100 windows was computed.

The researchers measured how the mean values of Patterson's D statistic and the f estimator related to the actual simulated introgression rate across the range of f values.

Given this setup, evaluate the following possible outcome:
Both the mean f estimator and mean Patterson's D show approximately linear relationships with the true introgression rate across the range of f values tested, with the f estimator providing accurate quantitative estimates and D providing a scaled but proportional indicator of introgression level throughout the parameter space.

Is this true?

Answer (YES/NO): NO